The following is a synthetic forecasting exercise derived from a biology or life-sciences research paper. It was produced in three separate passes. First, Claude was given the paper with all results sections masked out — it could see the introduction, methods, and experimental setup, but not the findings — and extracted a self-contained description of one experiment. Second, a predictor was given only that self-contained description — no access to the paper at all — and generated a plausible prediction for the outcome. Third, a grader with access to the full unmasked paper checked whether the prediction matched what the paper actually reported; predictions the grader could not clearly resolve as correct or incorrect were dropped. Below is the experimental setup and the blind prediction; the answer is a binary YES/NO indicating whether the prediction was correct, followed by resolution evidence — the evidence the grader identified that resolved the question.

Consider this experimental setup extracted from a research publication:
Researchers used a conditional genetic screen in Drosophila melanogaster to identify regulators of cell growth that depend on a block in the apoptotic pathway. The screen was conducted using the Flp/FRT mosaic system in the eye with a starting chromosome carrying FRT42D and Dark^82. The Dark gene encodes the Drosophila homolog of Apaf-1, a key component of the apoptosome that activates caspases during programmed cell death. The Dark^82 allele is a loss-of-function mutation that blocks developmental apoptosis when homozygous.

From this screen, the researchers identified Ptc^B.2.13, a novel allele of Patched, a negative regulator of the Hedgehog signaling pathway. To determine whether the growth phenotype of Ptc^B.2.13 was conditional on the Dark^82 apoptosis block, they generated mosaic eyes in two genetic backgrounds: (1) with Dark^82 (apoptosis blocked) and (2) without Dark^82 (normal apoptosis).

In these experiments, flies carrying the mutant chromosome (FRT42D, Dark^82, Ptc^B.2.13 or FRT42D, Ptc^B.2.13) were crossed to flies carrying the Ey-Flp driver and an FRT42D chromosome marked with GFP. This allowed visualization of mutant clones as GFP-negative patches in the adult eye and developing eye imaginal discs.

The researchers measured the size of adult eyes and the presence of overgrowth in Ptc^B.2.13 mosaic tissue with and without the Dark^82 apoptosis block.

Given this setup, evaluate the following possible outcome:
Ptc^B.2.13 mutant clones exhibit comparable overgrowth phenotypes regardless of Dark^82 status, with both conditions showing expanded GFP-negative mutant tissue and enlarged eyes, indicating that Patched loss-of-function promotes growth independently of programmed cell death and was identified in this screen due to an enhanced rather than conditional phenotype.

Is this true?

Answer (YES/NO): NO